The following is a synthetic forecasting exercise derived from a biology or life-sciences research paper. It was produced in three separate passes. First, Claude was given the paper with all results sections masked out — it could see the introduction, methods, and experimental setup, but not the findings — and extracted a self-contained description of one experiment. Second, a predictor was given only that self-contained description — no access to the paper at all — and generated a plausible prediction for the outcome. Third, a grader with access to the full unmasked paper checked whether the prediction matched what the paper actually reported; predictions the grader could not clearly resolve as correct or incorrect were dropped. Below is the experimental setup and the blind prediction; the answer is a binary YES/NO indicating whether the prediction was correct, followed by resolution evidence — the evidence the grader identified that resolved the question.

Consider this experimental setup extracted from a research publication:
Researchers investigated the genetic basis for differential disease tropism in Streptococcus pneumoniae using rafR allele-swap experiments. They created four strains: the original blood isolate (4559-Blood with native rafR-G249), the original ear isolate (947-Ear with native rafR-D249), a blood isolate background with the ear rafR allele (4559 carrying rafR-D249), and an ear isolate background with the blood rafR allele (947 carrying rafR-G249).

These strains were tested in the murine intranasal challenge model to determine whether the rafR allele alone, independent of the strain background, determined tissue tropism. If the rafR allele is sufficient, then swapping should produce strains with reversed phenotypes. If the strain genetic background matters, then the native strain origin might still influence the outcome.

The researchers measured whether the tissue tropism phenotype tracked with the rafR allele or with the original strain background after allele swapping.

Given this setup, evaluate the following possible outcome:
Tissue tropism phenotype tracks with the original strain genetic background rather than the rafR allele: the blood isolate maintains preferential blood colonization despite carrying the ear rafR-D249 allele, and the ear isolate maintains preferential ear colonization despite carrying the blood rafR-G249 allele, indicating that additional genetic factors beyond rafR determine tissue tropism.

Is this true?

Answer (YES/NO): NO